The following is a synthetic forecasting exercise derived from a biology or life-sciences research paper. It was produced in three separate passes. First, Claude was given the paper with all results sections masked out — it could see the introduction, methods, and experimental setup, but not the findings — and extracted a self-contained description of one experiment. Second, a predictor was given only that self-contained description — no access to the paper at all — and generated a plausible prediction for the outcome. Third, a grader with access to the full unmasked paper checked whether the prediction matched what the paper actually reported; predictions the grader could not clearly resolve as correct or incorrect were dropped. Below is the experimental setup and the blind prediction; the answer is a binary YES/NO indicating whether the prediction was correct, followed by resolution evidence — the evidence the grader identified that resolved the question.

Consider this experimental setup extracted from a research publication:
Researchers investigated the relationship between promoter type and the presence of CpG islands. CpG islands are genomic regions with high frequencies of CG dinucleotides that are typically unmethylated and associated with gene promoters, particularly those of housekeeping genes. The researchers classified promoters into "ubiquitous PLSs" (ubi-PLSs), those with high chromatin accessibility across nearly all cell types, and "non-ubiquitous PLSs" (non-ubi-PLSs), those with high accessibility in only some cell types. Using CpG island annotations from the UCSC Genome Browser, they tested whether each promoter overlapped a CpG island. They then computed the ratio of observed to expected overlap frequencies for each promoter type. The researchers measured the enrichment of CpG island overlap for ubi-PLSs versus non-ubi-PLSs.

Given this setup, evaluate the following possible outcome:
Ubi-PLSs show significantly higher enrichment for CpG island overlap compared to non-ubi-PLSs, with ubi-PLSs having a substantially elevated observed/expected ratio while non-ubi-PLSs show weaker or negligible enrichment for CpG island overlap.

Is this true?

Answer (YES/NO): YES